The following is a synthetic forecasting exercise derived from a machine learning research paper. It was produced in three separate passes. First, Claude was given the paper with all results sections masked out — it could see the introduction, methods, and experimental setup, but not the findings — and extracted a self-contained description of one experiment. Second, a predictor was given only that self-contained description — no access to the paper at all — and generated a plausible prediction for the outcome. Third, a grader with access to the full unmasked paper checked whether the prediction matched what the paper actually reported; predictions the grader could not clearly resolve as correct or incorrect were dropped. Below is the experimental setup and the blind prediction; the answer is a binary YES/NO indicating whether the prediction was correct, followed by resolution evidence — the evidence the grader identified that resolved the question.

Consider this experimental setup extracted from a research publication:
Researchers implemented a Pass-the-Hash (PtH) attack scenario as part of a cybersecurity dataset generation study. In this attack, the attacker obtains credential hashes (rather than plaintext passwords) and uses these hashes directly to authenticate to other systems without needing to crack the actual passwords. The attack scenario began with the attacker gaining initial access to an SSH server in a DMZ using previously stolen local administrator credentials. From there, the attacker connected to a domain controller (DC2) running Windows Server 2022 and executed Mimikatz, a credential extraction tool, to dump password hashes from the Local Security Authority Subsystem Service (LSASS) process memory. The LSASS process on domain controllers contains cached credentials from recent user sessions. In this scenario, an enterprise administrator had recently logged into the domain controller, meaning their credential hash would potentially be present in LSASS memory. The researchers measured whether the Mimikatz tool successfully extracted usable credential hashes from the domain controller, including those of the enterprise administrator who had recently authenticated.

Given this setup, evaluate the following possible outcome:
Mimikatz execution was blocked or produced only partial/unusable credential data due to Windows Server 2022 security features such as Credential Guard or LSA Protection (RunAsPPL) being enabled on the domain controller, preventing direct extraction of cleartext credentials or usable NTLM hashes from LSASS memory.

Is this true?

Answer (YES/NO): NO